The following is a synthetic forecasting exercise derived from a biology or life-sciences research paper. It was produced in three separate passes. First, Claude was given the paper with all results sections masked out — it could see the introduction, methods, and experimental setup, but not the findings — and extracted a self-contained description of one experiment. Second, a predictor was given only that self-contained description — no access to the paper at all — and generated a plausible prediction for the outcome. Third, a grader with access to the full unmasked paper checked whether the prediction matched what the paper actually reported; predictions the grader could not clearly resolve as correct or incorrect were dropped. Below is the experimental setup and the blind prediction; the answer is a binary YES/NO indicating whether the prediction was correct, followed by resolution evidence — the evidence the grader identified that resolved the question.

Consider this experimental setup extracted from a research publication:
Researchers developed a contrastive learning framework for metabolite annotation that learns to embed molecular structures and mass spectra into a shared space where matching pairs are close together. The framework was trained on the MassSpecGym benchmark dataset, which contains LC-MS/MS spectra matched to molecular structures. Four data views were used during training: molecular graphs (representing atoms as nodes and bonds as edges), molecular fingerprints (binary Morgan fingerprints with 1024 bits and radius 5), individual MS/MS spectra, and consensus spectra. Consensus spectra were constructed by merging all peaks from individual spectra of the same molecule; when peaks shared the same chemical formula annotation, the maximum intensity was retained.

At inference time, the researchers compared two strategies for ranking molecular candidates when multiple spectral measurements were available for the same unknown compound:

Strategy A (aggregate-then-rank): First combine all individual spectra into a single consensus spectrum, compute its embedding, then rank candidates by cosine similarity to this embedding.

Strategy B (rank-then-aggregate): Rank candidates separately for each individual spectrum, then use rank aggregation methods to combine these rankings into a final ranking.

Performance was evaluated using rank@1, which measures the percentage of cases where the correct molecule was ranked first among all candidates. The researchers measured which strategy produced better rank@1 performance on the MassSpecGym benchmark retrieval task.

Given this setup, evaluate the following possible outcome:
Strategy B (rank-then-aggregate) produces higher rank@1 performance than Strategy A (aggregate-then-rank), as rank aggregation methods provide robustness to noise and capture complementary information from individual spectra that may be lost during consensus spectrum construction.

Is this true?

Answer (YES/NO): NO